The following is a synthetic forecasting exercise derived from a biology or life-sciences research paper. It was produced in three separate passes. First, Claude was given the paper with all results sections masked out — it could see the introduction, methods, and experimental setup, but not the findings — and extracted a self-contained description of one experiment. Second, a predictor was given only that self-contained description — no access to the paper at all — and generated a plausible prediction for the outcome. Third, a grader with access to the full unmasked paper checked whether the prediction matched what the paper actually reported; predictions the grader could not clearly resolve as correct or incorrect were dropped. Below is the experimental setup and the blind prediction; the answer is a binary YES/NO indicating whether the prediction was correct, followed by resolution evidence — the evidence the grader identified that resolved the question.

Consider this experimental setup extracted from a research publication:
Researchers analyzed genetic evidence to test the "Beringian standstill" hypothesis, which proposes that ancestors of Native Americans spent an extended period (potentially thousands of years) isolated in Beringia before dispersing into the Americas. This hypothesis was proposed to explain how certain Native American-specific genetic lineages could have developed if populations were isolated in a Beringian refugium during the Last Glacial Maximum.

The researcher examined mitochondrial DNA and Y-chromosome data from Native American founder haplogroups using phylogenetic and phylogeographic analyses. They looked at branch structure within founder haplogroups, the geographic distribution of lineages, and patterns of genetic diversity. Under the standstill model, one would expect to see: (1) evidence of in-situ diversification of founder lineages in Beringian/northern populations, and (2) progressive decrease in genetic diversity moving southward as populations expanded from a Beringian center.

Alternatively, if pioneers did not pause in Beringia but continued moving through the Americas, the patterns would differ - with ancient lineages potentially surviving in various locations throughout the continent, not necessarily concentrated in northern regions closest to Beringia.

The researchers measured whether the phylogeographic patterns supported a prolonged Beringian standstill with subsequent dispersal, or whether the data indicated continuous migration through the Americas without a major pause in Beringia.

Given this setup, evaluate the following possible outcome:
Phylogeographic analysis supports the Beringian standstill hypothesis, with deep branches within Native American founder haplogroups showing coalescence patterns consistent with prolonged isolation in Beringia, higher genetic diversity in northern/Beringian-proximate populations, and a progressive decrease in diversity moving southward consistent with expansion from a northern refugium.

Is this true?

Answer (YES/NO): NO